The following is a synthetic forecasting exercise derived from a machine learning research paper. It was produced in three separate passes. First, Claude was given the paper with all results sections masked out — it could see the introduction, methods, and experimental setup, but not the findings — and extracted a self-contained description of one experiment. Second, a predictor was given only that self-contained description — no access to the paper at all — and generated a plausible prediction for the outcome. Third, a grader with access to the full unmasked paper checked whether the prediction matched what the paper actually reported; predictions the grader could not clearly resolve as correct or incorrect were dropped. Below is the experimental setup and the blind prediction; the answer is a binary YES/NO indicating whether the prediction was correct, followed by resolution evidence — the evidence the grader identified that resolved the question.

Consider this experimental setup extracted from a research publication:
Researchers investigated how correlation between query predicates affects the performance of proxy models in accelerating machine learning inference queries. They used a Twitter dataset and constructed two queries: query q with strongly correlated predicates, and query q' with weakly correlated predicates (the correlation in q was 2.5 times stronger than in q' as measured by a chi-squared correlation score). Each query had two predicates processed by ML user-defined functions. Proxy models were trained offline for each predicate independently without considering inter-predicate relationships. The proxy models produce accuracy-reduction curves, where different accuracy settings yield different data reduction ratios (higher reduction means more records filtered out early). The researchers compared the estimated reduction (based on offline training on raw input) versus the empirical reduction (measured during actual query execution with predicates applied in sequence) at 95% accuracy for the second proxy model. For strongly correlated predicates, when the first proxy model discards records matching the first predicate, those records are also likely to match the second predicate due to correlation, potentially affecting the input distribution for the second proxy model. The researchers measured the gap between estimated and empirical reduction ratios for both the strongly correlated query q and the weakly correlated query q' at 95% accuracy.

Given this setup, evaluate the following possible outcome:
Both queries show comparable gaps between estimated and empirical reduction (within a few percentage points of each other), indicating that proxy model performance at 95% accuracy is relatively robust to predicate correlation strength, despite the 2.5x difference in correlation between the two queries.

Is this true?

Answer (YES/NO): NO